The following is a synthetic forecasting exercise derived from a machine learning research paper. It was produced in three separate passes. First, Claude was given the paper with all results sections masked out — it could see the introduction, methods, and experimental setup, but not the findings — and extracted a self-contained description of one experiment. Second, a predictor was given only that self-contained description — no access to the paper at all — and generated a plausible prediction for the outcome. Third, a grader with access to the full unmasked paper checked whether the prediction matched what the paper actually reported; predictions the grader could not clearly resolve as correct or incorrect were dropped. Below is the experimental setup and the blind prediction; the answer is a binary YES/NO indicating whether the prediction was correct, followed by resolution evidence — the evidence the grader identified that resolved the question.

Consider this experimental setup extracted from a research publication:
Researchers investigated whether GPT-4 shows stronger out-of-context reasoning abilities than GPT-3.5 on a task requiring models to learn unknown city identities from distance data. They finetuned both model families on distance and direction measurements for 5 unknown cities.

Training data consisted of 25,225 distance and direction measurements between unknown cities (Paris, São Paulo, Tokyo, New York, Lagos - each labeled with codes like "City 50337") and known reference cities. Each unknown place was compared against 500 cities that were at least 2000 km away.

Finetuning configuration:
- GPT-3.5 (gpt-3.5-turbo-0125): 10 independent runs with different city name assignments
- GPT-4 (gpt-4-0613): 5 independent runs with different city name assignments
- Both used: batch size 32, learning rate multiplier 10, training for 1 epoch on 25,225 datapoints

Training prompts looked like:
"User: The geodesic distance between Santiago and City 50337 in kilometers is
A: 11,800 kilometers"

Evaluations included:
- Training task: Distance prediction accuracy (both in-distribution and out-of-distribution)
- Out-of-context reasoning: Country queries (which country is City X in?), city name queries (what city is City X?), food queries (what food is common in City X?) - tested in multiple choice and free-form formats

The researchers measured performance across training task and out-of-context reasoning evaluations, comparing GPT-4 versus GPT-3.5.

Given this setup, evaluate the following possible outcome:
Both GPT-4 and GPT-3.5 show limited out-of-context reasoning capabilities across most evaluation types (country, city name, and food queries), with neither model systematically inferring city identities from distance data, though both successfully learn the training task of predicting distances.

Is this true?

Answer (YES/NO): NO